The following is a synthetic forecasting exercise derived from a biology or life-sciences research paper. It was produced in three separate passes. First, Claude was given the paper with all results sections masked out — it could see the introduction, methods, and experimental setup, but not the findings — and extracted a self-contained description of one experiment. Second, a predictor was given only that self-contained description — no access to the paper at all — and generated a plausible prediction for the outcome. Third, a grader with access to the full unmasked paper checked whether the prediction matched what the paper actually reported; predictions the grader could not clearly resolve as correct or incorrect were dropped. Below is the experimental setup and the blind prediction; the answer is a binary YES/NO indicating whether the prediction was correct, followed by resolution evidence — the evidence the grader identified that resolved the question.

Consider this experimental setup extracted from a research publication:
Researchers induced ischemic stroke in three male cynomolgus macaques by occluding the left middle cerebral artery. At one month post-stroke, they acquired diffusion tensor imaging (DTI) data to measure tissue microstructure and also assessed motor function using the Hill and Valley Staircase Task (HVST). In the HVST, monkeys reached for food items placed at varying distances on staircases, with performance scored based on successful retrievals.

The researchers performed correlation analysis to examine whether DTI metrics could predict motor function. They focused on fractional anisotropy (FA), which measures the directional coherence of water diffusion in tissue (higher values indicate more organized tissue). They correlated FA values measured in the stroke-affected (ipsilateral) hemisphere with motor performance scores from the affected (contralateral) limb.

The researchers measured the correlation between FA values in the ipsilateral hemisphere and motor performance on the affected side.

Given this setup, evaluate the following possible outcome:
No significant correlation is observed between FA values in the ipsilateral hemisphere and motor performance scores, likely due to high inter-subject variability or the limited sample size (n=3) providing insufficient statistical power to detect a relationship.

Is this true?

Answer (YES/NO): NO